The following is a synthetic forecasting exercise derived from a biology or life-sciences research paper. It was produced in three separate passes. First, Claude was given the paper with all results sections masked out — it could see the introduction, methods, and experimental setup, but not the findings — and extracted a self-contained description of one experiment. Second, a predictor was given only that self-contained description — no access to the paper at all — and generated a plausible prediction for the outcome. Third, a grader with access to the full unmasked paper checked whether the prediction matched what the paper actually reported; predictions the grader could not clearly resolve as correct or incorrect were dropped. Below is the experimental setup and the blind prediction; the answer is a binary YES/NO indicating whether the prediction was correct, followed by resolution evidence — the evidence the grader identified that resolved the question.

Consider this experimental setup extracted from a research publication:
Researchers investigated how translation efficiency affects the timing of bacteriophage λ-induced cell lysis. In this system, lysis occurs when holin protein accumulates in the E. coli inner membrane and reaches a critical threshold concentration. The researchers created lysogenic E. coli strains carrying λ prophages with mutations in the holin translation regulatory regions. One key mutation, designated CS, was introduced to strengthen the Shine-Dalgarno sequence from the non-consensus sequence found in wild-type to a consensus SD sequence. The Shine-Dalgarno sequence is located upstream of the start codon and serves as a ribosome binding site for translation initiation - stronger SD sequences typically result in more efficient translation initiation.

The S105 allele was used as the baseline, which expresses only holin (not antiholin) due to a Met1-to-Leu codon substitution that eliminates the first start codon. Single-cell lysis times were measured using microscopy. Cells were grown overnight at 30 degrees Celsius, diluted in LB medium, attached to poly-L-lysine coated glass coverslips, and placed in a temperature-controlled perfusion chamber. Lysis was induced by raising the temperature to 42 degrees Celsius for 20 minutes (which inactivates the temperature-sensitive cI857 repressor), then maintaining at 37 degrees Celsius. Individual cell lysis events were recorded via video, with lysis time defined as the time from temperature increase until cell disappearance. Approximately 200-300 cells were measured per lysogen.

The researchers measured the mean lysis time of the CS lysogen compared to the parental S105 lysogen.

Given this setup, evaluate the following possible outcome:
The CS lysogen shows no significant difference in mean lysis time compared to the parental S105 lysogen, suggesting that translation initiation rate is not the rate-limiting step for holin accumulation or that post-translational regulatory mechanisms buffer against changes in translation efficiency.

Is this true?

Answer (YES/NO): NO